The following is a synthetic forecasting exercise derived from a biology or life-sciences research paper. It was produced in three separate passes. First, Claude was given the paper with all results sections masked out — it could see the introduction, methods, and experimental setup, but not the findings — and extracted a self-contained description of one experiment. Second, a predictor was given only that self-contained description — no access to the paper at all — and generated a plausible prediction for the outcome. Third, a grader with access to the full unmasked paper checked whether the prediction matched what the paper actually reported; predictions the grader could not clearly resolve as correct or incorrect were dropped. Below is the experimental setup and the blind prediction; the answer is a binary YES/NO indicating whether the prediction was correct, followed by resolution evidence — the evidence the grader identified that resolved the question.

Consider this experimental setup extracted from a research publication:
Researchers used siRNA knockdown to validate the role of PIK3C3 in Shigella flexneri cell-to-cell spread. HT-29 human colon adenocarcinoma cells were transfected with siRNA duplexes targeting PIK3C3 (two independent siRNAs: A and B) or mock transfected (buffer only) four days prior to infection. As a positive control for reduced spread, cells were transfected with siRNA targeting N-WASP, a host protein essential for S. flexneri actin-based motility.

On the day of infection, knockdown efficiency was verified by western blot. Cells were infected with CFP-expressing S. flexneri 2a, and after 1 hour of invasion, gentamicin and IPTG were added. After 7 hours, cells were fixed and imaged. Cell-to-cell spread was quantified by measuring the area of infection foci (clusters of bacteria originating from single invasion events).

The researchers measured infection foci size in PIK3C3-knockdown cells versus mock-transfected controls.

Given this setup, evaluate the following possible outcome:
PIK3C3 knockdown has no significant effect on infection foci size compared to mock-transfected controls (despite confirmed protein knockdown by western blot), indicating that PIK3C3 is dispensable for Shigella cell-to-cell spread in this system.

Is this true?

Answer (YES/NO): NO